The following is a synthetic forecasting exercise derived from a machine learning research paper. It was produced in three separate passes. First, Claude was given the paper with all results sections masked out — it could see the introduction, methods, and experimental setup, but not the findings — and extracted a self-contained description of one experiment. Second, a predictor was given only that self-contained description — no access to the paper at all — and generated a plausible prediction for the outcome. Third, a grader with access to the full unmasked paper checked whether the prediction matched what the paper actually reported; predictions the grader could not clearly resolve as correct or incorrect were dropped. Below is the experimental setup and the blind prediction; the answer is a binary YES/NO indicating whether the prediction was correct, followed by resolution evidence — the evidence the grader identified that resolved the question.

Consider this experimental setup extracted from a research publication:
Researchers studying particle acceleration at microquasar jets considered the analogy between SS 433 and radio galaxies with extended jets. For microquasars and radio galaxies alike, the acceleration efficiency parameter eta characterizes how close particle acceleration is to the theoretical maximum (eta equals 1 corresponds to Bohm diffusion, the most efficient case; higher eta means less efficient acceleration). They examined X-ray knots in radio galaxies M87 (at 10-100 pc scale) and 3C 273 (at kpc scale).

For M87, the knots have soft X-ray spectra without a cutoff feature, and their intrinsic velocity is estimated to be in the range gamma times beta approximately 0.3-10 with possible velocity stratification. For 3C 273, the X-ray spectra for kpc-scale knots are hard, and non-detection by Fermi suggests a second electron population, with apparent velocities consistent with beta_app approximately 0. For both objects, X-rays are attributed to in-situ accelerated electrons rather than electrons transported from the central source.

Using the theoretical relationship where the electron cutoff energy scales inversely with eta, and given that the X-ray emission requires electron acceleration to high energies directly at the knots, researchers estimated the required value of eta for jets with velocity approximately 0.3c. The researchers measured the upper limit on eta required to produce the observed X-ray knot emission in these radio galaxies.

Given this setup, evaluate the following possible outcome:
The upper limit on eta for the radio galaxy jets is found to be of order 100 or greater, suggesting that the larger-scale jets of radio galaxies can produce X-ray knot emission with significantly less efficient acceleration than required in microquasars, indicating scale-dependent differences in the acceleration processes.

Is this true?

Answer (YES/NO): NO